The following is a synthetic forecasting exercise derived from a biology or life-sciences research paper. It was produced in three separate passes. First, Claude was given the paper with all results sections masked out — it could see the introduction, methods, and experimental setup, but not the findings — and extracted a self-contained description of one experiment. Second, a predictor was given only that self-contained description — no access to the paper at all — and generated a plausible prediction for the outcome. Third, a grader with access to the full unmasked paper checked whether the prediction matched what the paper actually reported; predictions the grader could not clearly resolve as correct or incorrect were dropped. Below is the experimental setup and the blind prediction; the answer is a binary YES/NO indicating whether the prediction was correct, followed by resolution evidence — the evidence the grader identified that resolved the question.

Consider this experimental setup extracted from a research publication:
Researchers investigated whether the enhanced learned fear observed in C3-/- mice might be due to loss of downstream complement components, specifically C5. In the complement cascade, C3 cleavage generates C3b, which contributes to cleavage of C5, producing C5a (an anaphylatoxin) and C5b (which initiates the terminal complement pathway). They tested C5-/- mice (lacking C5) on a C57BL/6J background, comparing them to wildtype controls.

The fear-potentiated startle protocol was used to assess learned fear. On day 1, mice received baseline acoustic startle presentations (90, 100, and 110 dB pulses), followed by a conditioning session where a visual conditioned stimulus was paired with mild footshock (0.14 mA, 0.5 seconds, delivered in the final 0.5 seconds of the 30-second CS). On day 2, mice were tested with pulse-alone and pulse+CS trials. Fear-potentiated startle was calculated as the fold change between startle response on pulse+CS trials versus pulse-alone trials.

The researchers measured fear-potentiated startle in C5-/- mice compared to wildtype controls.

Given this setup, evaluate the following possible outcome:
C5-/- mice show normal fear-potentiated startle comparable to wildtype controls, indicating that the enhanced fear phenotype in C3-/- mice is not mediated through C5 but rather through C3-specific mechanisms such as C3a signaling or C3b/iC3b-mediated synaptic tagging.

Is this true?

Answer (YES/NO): YES